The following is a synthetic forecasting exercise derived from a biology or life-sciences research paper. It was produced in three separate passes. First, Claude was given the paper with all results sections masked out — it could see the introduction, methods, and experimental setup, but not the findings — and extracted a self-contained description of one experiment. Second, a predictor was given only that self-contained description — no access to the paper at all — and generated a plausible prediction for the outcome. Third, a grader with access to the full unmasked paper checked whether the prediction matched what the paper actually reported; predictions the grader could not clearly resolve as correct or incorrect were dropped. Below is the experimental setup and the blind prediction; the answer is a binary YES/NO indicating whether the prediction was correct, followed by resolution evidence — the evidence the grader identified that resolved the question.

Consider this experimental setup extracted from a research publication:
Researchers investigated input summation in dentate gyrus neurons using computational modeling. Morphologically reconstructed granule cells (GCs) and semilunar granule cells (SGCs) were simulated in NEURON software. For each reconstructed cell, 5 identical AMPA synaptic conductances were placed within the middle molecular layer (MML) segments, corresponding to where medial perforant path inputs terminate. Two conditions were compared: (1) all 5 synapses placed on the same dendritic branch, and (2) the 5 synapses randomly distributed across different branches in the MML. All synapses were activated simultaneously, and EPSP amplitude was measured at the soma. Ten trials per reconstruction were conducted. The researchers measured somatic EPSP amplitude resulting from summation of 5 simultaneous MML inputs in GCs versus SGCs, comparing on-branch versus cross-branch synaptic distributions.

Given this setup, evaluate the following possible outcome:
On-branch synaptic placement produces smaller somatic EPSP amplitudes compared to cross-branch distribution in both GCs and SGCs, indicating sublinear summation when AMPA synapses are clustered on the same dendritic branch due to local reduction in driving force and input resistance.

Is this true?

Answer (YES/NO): NO